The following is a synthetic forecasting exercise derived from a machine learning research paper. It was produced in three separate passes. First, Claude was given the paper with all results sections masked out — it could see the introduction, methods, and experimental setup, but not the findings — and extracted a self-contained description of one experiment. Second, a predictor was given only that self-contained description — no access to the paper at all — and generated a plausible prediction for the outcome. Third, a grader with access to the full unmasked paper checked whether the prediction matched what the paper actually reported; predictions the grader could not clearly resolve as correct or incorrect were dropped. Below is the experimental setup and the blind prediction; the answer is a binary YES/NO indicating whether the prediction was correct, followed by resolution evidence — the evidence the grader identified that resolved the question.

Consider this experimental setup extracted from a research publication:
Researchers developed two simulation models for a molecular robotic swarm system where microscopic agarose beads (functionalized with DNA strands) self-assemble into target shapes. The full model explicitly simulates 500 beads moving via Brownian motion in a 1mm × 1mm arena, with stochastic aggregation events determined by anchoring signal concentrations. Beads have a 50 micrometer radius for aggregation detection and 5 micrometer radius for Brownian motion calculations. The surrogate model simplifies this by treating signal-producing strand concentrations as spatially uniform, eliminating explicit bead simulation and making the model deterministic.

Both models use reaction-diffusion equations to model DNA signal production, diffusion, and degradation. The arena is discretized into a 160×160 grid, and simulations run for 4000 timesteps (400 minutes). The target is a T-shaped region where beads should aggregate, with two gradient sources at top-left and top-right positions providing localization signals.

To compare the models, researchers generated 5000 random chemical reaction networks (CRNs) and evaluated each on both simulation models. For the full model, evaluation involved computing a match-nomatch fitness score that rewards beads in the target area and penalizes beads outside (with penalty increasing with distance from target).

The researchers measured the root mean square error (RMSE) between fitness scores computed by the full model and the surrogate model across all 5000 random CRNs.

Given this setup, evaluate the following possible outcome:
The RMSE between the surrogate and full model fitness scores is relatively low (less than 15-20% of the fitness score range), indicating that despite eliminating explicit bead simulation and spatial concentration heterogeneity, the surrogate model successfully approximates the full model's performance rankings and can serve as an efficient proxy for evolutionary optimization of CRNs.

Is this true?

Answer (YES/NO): NO